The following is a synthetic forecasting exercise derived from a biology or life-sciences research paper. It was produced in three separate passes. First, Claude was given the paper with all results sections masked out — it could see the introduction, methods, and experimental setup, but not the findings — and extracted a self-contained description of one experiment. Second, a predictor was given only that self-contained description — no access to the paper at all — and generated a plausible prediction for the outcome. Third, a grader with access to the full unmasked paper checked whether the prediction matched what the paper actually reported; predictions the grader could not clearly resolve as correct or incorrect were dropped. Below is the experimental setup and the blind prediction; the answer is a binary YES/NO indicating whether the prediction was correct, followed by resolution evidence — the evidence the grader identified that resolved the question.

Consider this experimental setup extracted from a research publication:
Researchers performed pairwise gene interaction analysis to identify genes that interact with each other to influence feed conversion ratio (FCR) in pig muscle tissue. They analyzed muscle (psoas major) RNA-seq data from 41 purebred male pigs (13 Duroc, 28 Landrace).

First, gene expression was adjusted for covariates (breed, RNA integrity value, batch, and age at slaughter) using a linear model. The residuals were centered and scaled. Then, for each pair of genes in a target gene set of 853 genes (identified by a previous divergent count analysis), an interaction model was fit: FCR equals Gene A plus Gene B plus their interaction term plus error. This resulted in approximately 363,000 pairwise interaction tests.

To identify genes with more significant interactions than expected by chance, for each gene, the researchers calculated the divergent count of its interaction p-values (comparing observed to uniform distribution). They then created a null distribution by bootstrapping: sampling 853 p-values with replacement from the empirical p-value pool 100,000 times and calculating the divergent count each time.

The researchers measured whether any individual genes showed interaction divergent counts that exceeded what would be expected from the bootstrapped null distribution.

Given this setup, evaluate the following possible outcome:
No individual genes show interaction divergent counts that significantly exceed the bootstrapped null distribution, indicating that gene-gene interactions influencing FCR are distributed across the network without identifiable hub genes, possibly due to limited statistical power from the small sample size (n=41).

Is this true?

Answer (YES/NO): NO